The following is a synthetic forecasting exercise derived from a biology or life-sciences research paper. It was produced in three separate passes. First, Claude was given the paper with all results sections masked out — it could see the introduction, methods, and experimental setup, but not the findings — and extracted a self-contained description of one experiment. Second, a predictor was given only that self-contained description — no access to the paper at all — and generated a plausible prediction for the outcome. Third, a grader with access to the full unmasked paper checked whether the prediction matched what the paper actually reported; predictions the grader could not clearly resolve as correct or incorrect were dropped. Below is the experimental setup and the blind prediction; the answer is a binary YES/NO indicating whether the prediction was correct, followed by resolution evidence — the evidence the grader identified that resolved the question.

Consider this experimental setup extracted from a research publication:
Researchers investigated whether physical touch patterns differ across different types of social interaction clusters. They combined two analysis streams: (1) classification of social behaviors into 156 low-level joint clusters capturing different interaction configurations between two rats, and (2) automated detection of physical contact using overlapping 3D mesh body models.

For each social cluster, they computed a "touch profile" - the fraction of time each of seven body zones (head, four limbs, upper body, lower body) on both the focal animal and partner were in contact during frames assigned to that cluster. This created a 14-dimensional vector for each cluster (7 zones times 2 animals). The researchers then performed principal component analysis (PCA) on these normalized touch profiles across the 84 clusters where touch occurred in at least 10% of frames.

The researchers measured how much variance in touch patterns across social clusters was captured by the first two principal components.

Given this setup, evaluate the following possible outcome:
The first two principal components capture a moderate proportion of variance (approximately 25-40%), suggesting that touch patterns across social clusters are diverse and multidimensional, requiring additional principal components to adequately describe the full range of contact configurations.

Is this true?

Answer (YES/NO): NO